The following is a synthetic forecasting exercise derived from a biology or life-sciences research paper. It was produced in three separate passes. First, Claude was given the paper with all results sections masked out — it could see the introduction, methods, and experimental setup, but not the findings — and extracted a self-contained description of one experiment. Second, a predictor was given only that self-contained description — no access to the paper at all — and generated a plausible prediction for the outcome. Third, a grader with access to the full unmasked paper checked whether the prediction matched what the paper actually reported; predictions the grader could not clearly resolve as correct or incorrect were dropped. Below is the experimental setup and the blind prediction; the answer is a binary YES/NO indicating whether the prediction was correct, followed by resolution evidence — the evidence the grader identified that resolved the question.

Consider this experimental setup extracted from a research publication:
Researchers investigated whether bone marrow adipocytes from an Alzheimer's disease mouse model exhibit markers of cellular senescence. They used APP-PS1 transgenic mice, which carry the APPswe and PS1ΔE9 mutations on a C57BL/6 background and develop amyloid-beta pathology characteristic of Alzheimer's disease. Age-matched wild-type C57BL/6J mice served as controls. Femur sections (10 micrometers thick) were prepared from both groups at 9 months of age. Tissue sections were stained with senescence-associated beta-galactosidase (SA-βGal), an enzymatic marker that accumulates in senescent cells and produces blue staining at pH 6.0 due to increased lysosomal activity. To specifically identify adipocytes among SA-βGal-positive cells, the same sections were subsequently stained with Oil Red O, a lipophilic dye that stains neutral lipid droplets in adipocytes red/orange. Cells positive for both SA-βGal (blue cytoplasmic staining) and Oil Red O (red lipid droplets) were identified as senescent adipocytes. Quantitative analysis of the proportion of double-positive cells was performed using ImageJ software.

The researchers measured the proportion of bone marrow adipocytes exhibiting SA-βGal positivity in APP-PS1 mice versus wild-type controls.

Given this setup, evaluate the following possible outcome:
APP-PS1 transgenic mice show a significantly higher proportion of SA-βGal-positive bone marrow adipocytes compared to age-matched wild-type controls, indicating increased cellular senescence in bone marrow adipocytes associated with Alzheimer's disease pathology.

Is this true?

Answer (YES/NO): YES